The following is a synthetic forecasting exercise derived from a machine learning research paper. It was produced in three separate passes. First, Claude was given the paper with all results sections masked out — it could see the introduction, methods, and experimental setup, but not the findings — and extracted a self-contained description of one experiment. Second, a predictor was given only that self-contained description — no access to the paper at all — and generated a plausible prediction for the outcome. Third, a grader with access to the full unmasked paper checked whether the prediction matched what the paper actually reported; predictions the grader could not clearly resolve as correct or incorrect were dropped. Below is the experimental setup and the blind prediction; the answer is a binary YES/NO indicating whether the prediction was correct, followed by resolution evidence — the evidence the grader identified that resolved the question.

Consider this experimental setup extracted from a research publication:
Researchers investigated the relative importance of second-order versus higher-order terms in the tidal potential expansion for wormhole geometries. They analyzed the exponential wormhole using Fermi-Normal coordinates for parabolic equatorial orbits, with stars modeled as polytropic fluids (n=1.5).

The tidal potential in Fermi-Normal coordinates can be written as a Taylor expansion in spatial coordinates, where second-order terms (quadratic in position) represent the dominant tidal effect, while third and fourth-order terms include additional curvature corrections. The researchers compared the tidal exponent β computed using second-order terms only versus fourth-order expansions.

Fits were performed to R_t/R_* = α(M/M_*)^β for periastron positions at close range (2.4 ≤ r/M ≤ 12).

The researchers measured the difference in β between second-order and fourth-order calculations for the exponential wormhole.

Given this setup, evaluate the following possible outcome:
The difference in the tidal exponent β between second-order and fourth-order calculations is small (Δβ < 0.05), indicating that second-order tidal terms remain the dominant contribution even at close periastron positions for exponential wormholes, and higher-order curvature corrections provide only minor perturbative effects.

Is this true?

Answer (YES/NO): YES